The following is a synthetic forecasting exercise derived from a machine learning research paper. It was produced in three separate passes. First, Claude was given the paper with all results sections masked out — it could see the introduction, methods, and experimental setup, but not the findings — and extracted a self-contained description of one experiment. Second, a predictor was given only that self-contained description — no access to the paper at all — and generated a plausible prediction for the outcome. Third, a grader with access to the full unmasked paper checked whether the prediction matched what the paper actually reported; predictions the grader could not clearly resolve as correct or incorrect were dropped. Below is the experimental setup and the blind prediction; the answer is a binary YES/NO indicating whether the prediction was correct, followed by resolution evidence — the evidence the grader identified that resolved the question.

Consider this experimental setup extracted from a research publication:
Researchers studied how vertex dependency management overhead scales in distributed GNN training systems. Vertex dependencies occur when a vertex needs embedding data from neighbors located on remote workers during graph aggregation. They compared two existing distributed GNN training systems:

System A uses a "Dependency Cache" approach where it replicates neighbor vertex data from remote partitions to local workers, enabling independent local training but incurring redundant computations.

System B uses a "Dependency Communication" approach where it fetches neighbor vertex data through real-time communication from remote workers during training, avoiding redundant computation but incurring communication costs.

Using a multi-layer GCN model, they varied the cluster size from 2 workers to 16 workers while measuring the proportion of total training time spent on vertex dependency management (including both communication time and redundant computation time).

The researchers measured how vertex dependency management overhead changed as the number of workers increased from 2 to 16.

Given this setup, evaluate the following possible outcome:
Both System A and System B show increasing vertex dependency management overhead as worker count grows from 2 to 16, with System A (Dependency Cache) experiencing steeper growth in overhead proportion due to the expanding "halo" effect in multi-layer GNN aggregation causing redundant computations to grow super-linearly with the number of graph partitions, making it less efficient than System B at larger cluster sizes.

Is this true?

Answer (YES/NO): NO